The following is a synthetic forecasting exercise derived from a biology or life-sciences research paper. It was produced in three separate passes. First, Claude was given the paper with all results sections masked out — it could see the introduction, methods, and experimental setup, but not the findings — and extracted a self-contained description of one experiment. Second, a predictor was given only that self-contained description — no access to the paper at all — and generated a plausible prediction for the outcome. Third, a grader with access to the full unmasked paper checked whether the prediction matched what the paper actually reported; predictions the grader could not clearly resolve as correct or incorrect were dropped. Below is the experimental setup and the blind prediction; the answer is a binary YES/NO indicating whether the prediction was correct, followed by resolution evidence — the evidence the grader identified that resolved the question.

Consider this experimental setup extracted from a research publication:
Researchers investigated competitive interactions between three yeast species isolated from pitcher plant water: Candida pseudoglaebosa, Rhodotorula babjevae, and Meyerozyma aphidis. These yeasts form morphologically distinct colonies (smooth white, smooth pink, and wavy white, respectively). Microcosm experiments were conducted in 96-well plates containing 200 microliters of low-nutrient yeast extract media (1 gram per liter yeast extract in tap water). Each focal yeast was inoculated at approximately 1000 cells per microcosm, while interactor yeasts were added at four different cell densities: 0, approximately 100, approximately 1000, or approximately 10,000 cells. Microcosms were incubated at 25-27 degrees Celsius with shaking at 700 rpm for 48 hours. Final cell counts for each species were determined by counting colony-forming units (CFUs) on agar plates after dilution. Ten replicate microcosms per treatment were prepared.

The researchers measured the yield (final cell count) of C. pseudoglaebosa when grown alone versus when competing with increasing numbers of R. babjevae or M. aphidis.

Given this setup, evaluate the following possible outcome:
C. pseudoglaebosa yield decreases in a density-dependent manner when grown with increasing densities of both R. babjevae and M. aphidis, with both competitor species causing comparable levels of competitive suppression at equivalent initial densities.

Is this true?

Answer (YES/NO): NO